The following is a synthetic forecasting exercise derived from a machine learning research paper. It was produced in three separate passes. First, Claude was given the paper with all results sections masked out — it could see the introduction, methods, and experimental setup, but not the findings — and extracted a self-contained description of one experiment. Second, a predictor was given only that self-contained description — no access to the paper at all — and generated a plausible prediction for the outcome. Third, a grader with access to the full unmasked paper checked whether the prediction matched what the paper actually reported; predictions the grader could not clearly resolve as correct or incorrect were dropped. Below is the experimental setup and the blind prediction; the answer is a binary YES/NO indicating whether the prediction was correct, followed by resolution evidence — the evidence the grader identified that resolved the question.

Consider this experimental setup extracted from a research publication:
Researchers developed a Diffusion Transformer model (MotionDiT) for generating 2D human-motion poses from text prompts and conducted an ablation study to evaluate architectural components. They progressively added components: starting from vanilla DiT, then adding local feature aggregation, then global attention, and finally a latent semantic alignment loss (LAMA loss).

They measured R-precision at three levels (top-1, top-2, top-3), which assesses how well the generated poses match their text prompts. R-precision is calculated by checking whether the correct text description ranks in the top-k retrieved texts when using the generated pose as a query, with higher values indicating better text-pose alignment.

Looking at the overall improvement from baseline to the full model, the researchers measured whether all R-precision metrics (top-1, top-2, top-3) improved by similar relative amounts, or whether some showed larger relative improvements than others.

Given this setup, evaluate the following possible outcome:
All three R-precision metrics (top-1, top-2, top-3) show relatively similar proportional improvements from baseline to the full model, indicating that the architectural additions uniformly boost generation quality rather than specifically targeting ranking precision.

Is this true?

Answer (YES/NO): NO